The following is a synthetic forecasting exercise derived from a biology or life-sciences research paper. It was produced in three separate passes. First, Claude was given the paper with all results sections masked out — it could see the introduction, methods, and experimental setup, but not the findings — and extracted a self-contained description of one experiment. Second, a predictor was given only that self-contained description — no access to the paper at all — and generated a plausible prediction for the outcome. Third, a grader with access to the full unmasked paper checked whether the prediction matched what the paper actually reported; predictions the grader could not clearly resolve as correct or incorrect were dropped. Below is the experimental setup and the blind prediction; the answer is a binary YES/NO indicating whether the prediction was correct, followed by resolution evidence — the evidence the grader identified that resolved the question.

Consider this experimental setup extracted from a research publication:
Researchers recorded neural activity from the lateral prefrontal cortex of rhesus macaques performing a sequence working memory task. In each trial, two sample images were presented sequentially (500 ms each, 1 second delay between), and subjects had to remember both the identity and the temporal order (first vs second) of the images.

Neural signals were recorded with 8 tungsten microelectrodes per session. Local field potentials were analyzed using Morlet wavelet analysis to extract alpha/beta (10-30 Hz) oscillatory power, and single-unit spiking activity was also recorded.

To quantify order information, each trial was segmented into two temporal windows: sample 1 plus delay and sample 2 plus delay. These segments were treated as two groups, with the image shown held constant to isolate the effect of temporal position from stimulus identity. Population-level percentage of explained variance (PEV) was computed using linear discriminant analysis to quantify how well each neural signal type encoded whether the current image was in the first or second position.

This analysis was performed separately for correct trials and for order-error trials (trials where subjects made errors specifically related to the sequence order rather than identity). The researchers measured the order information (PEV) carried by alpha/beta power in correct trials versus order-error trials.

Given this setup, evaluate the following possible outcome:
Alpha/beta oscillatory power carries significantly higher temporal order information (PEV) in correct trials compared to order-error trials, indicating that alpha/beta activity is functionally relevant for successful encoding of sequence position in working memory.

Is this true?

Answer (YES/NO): YES